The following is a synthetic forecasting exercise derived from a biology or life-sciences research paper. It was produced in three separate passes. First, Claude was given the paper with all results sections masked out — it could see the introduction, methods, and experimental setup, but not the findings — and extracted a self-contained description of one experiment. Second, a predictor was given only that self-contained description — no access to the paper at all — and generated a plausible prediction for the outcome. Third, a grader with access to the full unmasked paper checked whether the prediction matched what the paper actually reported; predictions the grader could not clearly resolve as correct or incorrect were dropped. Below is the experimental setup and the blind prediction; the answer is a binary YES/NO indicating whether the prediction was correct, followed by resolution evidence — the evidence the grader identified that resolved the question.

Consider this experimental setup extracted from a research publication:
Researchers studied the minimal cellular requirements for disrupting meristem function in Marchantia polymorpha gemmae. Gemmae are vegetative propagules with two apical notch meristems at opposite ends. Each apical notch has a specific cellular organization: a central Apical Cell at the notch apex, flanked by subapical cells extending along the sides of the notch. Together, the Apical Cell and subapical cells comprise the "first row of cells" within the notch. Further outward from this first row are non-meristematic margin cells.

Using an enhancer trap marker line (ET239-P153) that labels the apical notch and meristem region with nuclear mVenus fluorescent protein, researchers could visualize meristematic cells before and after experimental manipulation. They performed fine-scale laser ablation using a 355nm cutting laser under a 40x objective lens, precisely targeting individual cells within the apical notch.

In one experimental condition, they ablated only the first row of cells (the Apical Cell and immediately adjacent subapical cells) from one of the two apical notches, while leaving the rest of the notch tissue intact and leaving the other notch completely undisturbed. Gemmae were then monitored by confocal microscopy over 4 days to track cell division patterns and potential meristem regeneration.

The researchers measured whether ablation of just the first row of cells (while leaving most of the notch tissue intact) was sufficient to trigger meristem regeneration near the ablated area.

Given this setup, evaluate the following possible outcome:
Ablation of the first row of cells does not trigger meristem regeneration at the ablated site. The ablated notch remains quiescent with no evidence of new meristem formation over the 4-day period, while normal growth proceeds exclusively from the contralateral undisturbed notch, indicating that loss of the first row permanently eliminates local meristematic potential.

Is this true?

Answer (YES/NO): NO